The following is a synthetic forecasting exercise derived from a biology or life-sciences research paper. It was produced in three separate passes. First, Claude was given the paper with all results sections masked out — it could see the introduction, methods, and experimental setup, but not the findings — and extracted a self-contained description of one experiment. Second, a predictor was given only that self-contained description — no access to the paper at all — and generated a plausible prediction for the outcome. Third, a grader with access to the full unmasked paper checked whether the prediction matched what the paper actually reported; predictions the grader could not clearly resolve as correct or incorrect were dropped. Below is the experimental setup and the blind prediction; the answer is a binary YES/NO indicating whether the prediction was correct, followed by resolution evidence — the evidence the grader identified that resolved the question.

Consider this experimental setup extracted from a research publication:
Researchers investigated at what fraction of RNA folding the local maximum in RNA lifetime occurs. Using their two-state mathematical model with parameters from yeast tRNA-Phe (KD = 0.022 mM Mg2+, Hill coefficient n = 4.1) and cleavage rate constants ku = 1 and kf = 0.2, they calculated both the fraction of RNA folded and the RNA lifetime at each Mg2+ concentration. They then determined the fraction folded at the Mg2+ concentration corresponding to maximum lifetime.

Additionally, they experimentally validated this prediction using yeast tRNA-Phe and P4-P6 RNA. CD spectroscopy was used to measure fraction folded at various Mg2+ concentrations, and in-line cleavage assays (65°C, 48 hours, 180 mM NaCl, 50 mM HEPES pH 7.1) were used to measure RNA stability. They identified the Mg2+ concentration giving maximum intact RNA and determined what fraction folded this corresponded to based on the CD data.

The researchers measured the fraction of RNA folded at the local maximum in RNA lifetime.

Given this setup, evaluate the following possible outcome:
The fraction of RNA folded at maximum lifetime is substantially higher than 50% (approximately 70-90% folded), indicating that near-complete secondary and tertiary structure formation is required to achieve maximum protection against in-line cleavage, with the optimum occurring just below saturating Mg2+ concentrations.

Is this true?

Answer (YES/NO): NO